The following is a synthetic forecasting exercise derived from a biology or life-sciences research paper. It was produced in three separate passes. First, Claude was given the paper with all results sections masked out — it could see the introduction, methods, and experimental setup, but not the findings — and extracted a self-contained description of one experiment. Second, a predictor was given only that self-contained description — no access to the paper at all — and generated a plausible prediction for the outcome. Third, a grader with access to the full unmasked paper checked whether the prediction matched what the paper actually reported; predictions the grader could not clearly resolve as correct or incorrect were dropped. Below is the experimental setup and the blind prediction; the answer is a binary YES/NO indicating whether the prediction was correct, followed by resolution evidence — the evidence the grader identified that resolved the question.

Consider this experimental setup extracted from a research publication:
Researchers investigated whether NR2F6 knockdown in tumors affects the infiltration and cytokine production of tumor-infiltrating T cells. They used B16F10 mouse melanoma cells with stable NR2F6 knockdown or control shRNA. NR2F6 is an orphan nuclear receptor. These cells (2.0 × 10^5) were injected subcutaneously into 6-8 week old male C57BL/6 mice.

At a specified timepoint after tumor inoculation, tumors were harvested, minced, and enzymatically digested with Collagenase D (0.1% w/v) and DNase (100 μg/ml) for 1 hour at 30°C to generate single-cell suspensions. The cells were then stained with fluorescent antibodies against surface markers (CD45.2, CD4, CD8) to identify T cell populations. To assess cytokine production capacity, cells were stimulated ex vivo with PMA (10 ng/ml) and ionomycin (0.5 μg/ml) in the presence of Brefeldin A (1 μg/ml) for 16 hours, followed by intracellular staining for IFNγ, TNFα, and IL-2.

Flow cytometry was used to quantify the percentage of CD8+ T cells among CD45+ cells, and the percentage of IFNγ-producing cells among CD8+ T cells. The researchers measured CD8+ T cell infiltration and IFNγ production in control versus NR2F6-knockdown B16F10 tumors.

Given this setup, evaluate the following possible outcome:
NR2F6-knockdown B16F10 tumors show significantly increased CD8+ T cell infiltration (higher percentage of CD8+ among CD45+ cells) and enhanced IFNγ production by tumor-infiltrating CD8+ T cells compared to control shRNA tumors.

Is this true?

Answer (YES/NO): NO